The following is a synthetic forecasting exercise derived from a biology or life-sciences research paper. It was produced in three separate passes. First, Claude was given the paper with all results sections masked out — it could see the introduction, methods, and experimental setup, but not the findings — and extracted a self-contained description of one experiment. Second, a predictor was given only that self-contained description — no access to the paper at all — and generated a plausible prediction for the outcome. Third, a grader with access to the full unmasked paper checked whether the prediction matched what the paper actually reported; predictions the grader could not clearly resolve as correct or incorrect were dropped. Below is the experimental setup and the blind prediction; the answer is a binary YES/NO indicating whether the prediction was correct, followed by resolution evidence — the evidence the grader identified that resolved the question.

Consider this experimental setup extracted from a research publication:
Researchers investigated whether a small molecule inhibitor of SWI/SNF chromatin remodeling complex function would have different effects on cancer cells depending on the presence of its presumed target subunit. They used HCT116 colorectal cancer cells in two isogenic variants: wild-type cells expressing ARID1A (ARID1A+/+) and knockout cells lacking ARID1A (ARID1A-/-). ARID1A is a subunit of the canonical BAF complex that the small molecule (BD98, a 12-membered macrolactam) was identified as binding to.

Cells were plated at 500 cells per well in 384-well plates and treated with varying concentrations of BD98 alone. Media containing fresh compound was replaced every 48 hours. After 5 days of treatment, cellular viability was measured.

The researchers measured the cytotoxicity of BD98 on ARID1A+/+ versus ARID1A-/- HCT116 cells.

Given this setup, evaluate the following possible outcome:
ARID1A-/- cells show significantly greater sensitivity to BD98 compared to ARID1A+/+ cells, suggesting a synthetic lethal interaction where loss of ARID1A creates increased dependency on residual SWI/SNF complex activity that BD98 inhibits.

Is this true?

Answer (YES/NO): NO